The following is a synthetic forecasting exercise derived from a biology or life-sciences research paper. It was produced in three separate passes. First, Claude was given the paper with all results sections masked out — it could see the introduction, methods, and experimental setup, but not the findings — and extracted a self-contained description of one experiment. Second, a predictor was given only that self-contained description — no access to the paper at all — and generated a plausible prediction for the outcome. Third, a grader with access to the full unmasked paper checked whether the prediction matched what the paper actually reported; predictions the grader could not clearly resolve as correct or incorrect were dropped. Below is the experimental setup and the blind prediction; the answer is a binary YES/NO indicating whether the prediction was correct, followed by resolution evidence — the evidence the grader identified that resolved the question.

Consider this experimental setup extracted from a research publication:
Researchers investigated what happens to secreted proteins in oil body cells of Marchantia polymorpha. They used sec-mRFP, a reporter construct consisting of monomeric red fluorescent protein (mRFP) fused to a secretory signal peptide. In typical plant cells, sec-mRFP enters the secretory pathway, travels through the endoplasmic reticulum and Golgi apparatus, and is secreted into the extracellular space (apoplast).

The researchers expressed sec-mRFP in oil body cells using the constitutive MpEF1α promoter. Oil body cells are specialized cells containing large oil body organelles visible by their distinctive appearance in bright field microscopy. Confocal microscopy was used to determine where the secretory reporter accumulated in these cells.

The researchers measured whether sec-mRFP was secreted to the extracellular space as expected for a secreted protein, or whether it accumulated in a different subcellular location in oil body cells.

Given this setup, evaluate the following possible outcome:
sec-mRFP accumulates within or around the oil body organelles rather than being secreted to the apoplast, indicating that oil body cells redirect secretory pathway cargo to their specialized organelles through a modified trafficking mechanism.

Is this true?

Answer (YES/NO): NO